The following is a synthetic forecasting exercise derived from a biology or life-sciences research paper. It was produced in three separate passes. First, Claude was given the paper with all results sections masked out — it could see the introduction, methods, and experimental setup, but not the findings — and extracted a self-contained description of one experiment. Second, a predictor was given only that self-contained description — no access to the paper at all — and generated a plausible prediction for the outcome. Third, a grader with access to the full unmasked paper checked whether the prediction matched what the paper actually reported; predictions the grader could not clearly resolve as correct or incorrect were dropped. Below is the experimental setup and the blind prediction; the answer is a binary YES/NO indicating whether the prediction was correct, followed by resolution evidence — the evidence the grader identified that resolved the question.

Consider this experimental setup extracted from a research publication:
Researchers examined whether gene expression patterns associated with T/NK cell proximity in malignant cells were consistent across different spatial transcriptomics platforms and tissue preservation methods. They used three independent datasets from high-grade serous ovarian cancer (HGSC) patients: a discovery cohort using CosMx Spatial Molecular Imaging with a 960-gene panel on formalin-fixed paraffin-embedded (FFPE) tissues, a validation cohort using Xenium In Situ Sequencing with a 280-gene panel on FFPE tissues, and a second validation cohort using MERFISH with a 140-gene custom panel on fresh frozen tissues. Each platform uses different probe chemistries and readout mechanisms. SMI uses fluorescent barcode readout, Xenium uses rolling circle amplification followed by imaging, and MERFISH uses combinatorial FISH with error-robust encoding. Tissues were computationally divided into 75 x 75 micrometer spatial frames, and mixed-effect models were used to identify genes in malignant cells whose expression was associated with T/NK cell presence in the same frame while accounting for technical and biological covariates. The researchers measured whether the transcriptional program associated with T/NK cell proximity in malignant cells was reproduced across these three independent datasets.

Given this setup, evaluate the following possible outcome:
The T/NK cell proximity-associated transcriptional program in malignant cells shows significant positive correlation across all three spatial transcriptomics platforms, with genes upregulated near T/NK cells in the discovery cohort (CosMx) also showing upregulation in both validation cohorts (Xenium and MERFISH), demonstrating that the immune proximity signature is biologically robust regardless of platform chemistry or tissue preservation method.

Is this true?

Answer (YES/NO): YES